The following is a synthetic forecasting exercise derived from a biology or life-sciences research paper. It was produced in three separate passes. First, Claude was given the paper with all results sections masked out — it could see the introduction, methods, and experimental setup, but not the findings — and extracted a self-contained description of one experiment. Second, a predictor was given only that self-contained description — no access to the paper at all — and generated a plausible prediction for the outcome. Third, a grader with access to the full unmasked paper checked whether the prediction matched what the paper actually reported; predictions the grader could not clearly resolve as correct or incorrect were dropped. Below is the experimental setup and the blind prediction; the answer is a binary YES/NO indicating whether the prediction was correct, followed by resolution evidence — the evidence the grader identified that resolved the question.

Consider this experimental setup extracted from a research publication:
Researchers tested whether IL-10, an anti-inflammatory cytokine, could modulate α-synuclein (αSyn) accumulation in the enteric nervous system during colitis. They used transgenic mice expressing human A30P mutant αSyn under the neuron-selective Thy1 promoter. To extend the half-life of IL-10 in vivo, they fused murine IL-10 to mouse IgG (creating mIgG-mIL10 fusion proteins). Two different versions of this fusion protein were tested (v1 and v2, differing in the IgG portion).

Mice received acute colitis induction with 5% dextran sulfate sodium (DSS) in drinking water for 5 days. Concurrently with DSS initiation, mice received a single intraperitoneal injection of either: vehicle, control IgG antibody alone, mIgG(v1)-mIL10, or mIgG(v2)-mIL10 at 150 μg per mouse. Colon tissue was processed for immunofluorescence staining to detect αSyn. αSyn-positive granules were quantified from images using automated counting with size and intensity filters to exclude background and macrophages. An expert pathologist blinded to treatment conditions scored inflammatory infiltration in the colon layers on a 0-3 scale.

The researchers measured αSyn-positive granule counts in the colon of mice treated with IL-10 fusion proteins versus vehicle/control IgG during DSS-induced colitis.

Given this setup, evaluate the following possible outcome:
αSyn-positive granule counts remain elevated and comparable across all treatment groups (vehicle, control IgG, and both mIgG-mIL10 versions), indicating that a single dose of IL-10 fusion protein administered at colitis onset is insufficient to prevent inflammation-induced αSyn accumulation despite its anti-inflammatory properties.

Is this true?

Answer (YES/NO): NO